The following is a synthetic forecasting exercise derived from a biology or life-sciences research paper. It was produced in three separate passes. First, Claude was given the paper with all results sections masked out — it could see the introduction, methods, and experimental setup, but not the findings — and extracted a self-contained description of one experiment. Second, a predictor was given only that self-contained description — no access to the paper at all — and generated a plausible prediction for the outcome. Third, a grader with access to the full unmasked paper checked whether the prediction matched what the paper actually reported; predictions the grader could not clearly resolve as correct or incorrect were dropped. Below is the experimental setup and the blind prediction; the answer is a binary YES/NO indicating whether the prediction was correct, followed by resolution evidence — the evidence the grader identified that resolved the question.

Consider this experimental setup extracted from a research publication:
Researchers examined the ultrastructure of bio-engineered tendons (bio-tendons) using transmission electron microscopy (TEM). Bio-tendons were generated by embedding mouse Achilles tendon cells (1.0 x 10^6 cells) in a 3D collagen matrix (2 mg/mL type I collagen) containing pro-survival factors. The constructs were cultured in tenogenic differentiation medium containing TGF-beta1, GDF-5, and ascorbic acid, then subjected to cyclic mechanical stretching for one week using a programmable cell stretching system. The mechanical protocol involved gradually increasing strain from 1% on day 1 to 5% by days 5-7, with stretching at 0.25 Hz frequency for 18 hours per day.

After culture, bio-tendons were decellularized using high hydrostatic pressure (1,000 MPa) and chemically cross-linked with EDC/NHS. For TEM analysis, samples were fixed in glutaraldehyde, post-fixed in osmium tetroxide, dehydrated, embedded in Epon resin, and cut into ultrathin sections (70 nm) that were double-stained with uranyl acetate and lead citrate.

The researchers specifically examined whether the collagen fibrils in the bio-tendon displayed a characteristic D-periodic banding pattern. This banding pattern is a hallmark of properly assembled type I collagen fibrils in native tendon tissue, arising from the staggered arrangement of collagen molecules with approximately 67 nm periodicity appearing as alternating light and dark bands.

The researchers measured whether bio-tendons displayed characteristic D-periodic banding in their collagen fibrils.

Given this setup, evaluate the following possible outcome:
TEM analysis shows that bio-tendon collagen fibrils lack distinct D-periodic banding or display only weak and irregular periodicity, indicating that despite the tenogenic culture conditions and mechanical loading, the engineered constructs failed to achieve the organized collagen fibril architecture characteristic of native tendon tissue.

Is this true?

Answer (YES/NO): NO